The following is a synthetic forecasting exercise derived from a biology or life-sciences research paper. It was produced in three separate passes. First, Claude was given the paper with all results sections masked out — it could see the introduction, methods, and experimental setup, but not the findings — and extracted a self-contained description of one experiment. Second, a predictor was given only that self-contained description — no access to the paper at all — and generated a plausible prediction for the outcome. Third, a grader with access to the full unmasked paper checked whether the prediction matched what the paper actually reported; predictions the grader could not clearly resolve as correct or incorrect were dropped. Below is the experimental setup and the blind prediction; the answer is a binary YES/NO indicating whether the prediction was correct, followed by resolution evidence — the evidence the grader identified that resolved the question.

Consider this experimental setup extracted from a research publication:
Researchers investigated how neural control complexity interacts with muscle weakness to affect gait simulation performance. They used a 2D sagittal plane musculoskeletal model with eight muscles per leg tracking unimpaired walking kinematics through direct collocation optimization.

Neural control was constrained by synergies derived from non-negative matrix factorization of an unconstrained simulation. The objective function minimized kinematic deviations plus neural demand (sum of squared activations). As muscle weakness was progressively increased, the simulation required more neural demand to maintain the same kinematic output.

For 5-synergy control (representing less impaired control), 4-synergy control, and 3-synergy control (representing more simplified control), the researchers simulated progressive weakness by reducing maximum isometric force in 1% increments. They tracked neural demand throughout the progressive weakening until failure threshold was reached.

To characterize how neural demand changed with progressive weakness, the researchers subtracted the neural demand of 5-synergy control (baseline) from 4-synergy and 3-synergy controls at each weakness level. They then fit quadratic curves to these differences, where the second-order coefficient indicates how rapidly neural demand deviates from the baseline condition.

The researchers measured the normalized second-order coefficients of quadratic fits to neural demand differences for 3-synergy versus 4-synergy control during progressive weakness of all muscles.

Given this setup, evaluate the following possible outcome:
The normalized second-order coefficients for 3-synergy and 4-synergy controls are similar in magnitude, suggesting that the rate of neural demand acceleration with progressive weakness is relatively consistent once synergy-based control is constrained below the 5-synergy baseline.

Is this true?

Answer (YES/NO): NO